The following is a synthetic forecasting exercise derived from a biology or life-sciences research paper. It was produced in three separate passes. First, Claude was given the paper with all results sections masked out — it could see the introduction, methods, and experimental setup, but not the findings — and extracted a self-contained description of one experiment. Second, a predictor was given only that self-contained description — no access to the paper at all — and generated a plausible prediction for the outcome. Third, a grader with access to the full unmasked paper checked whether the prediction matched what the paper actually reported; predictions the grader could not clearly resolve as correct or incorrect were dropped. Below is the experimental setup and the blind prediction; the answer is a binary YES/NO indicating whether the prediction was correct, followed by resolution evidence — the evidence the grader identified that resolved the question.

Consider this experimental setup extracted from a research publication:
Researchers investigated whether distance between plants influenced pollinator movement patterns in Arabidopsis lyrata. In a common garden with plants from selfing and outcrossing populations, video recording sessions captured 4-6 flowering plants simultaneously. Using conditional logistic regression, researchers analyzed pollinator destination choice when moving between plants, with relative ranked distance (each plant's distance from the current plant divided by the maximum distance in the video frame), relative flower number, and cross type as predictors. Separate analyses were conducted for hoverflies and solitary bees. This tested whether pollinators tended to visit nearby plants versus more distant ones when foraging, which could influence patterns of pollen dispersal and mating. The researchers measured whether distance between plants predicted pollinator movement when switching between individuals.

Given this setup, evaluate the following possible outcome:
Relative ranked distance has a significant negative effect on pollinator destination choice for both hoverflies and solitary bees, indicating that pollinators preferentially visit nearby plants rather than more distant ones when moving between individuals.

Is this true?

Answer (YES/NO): YES